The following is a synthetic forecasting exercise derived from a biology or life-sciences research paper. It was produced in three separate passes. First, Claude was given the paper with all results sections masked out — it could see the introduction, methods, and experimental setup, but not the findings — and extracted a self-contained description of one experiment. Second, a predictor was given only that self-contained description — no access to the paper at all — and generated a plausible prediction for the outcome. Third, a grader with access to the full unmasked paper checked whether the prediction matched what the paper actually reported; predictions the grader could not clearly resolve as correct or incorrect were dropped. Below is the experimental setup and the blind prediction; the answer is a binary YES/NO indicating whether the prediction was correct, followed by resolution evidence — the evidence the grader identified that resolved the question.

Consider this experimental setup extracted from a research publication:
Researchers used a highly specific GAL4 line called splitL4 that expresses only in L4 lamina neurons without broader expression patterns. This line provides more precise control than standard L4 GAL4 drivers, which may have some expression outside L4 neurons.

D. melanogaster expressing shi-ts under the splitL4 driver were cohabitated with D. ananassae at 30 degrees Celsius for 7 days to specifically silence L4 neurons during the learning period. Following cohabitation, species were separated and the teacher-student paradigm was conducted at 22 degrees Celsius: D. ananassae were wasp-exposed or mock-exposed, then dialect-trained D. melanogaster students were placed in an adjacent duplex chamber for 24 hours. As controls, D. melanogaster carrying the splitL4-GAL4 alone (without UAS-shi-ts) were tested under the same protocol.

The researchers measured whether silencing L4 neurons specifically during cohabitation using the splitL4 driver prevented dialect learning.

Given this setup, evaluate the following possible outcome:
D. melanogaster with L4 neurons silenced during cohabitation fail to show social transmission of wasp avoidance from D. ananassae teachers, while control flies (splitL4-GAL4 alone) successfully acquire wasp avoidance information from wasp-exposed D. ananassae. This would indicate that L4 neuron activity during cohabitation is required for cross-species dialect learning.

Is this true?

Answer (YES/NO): YES